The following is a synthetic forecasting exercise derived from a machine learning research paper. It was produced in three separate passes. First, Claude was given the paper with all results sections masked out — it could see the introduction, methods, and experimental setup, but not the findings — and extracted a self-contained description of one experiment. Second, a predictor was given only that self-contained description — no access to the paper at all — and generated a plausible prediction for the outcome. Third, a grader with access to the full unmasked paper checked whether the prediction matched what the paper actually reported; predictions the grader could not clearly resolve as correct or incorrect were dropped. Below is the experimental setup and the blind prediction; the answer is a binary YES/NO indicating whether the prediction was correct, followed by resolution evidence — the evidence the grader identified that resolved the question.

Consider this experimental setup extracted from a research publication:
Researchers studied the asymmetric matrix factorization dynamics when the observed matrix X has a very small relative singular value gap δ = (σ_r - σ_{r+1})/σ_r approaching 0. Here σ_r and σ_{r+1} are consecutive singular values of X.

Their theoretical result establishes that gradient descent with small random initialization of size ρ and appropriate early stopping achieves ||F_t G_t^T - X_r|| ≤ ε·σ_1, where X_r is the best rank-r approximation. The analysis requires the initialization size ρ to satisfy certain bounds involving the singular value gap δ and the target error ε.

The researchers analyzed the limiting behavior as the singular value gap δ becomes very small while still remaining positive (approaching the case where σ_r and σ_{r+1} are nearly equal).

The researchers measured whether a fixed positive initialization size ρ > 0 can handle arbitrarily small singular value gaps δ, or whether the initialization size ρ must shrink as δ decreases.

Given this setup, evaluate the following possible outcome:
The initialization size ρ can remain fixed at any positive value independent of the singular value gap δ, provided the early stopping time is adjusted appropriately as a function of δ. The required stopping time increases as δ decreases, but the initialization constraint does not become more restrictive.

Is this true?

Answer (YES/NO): NO